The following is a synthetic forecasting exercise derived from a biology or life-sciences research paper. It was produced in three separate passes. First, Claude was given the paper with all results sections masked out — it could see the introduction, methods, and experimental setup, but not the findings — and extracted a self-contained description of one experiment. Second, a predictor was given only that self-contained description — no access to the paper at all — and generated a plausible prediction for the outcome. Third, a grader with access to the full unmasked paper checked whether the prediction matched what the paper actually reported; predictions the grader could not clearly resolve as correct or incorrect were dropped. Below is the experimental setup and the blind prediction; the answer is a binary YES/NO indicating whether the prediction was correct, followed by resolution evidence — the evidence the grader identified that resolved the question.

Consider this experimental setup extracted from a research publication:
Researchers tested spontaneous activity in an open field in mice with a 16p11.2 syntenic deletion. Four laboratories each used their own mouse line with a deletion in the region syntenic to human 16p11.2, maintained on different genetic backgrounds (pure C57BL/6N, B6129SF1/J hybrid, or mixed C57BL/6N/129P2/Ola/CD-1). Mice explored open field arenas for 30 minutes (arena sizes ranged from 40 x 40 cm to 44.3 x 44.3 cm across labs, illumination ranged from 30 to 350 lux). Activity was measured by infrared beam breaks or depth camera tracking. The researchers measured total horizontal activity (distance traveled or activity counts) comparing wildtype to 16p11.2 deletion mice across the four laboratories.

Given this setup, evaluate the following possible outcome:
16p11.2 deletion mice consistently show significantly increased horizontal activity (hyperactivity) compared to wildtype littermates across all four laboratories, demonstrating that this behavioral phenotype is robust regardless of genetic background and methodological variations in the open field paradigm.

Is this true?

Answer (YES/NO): NO